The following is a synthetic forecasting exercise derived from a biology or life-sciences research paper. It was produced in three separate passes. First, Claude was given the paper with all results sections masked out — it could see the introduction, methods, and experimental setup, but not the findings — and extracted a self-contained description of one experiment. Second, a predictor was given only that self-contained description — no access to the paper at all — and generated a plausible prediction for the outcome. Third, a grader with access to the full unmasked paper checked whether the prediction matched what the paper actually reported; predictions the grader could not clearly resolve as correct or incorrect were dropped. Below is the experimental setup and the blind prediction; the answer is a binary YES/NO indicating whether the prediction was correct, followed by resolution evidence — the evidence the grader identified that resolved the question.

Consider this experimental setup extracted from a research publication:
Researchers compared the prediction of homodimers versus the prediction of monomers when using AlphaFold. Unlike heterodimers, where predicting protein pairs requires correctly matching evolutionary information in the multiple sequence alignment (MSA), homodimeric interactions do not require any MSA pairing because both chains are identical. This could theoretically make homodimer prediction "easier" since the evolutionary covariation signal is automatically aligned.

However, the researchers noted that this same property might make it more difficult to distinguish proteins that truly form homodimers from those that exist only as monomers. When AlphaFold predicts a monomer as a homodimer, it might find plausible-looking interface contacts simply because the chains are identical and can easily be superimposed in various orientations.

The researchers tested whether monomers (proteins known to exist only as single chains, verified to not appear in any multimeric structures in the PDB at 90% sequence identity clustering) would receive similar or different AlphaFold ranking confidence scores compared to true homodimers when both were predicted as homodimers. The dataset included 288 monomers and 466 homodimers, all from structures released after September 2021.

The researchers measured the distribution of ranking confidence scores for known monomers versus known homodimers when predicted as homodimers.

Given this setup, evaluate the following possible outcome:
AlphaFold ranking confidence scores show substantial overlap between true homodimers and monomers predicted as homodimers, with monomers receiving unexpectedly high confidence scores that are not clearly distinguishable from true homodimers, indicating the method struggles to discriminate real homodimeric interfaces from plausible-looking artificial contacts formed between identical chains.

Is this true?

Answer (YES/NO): YES